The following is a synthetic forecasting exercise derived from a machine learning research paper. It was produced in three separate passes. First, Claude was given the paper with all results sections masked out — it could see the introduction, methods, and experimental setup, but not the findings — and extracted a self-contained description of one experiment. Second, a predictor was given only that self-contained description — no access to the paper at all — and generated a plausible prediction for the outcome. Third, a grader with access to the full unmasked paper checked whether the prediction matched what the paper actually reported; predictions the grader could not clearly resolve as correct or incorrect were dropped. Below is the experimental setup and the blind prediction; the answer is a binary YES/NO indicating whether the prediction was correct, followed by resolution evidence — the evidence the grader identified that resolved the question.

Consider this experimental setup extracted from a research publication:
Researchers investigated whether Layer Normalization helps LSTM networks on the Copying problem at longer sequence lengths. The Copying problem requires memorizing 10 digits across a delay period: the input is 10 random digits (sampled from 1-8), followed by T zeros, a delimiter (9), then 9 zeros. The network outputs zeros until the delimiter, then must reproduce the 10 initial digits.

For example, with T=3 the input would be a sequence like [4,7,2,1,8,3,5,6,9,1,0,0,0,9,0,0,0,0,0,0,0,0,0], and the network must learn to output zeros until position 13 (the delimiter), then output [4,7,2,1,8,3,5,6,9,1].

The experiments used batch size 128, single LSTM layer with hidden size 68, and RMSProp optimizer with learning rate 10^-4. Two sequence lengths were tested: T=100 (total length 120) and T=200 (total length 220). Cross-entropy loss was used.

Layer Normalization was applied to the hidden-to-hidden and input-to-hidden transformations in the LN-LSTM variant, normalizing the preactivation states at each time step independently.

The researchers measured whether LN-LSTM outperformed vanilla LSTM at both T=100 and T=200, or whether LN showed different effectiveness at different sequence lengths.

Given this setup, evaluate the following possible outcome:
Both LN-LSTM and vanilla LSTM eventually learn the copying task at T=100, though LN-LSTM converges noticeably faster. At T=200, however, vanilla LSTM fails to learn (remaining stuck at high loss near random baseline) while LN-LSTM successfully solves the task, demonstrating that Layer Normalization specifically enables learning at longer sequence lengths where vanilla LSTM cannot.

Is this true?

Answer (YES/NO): NO